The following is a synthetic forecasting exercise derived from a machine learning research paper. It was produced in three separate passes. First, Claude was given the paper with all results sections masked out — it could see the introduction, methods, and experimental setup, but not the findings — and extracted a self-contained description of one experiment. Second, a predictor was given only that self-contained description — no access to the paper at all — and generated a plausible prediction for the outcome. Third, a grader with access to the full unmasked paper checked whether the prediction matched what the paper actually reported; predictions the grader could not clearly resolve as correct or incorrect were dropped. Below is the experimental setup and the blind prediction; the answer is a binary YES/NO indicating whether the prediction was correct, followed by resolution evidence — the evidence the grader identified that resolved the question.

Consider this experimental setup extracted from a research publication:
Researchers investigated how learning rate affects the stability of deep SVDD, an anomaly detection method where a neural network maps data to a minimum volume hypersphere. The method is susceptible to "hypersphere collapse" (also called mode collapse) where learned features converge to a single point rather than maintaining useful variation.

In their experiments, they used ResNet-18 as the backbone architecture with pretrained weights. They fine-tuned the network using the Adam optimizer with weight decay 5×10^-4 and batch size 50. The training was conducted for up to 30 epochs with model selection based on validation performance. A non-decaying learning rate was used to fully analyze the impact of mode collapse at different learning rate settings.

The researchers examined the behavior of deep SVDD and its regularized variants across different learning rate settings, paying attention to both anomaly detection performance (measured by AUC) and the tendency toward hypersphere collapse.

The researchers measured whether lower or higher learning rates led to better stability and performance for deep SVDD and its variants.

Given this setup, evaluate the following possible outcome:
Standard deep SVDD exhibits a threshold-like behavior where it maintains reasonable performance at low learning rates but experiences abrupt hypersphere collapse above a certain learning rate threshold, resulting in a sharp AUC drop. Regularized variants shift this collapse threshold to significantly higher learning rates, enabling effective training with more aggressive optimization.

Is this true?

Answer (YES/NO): NO